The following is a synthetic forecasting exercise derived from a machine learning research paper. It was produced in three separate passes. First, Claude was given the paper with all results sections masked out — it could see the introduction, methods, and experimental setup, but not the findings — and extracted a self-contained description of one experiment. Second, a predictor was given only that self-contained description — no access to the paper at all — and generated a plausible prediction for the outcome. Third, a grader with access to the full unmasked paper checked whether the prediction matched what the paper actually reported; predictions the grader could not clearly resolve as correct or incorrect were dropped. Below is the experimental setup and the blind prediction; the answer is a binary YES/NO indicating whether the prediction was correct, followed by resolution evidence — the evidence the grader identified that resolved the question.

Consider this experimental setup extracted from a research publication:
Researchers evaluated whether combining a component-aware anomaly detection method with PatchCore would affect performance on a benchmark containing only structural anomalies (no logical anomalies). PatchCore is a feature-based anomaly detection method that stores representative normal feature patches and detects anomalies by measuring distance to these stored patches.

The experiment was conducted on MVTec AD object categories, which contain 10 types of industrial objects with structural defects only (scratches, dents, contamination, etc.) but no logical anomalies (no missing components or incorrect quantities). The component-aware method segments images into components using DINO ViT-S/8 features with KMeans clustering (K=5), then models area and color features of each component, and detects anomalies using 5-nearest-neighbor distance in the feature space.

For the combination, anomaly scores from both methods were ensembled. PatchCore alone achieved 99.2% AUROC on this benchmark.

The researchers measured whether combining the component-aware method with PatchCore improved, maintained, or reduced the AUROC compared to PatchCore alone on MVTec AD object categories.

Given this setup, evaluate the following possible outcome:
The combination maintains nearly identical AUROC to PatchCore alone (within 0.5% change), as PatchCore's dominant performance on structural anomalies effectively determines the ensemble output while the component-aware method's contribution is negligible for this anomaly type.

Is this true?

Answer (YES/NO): NO